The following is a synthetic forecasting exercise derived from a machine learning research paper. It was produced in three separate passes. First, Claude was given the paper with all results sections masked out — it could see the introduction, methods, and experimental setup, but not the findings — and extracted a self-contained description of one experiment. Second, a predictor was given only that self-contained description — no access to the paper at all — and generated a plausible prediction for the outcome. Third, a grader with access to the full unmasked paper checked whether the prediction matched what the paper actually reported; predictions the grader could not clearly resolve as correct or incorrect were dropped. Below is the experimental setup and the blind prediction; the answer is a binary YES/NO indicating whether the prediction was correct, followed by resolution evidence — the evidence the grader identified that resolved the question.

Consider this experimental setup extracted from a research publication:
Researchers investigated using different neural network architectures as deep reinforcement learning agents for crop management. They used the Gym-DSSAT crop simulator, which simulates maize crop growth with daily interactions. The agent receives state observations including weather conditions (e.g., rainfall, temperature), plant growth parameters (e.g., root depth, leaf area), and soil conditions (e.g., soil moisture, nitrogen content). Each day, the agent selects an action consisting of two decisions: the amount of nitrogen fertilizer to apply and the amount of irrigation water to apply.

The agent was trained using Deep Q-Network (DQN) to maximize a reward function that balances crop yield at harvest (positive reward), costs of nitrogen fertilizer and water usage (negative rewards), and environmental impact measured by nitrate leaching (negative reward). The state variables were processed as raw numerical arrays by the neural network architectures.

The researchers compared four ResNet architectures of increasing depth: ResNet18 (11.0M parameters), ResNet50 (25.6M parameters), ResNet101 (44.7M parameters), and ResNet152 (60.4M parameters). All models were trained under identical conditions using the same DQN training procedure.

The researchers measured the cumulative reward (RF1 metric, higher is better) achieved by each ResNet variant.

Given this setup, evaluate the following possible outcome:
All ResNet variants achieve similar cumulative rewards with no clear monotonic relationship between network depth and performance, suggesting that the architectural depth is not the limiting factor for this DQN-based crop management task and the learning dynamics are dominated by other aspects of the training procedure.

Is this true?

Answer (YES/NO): NO